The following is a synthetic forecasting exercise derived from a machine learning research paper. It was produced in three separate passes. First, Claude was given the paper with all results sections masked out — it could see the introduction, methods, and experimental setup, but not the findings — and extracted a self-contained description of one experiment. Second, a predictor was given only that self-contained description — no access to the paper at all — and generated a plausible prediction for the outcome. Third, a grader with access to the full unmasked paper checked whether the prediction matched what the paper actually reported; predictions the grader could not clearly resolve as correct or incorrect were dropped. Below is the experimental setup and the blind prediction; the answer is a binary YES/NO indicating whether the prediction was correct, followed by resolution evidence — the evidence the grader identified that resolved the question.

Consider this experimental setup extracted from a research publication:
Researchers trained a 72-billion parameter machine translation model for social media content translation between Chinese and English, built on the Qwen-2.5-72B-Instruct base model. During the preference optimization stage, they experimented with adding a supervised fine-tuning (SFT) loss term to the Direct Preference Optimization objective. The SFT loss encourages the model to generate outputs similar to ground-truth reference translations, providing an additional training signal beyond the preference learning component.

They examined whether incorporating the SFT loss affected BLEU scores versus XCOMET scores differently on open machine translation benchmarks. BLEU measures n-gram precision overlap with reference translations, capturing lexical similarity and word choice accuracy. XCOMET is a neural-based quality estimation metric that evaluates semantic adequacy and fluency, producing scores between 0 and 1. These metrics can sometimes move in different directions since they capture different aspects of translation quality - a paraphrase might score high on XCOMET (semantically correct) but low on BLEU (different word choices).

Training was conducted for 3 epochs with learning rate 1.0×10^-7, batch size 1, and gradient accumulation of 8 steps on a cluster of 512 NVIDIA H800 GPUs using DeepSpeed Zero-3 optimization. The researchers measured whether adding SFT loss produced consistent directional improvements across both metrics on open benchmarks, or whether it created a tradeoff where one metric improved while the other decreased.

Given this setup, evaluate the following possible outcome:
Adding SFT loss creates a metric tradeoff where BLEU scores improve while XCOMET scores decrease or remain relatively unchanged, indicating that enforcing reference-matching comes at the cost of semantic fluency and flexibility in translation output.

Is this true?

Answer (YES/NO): NO